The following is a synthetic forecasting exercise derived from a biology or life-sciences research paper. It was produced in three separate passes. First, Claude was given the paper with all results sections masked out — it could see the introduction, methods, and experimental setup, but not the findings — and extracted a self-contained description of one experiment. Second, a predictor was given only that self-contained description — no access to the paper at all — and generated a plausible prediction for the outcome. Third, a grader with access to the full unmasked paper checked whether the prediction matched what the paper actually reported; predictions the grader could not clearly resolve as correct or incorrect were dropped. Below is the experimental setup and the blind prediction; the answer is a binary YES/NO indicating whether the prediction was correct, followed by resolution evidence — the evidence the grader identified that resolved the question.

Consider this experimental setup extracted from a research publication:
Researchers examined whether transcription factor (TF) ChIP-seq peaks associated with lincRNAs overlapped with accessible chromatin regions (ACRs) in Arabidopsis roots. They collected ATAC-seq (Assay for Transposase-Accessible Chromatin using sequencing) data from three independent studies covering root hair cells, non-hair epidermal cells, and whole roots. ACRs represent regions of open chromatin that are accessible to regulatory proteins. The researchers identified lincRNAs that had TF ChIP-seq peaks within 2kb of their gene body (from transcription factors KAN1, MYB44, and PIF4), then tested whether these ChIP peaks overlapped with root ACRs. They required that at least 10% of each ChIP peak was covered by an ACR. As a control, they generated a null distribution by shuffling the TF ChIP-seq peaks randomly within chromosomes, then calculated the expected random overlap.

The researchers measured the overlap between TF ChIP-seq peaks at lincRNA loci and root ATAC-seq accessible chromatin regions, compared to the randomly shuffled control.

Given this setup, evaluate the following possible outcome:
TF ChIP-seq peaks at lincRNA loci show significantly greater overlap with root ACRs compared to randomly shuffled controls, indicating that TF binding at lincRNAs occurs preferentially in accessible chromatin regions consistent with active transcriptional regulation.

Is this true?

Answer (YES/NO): YES